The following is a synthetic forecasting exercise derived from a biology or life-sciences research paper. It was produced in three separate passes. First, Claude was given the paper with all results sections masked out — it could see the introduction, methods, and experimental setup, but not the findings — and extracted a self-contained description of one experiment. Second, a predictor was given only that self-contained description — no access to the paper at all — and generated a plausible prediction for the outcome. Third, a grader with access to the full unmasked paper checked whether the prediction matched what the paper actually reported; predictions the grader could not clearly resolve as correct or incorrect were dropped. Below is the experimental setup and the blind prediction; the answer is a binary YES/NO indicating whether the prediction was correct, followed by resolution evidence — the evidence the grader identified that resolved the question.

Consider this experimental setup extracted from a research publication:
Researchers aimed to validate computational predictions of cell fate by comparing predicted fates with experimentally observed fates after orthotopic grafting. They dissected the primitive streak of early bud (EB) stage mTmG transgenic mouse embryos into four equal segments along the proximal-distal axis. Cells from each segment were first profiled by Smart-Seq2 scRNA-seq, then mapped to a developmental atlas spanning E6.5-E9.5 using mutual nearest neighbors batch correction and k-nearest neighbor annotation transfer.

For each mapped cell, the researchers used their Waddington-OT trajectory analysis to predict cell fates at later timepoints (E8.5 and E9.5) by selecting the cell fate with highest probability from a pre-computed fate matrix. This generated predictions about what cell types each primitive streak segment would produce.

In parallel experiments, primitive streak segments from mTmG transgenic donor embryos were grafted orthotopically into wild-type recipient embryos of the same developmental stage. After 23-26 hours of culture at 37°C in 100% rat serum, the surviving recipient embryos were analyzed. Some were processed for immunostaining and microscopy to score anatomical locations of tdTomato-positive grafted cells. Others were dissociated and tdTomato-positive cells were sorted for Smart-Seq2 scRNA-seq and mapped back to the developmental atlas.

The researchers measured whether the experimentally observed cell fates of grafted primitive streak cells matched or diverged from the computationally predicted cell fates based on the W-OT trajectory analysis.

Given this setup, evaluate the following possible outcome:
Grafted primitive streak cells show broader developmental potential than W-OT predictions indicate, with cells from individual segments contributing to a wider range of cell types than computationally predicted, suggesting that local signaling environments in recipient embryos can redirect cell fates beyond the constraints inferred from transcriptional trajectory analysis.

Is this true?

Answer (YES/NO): NO